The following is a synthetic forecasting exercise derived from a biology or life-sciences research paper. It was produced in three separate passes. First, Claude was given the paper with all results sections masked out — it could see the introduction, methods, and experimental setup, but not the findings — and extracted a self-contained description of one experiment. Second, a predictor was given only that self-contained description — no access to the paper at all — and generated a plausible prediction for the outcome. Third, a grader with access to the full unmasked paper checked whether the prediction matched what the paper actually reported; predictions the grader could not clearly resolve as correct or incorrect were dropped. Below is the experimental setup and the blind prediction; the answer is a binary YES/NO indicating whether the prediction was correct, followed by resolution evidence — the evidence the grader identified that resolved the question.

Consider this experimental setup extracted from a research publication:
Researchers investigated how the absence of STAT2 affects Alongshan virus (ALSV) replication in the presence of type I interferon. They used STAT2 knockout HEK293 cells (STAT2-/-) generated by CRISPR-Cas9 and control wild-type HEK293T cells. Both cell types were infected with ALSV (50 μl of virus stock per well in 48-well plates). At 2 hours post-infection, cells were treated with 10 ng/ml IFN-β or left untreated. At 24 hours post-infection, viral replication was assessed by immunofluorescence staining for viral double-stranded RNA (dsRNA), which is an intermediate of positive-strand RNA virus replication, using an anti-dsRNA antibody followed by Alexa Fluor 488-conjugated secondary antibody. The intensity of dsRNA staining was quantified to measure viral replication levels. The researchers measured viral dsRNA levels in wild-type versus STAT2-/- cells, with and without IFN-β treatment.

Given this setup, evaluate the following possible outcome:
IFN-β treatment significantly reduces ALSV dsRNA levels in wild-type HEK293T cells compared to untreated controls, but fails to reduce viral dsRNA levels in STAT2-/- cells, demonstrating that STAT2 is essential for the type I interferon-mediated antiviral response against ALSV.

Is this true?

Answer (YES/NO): YES